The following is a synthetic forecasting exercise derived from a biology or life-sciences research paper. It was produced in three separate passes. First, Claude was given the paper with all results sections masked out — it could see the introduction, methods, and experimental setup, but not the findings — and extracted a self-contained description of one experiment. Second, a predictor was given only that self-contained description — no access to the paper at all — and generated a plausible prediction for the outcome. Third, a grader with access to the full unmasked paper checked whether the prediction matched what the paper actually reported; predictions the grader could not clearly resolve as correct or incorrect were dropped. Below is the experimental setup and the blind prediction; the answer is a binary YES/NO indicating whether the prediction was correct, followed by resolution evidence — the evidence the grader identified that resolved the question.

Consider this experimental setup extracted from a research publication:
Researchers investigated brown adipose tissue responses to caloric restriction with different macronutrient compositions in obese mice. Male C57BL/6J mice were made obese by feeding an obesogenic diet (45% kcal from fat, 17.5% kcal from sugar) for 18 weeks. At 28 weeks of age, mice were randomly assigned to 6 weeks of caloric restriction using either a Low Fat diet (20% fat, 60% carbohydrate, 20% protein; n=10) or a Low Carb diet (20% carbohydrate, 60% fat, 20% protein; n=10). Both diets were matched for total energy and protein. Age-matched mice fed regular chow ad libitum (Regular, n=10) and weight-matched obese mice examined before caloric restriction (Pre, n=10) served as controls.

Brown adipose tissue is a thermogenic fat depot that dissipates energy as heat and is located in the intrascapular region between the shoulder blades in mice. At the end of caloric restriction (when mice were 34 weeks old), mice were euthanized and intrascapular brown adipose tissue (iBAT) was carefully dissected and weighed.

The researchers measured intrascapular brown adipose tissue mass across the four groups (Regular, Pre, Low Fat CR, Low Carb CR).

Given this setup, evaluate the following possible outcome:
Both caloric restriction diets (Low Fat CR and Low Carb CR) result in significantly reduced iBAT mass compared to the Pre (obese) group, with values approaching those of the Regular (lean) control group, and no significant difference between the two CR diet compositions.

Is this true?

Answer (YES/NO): NO